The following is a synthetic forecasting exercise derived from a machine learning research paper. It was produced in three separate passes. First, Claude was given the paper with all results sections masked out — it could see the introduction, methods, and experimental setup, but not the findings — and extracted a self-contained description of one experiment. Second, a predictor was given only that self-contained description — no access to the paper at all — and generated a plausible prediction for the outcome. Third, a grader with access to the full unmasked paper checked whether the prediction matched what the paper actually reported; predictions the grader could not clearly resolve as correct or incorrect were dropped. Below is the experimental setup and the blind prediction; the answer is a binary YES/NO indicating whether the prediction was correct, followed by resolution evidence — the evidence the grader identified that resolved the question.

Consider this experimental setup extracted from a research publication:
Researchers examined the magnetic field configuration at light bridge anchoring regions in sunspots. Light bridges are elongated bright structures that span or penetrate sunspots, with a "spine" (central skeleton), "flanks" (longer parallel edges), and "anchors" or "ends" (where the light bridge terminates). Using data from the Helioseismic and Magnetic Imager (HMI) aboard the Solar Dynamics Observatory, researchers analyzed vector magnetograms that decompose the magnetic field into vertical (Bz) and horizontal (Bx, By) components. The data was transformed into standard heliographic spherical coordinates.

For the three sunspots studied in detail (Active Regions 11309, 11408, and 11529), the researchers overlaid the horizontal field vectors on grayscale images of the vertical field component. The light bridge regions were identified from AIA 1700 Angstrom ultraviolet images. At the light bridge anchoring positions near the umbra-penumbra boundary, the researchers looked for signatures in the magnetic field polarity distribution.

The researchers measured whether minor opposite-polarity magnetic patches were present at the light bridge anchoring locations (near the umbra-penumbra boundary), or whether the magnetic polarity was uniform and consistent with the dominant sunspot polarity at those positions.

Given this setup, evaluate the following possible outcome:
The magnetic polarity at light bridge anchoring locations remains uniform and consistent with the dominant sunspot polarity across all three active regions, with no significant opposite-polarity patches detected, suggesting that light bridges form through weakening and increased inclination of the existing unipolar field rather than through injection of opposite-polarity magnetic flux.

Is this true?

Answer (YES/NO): NO